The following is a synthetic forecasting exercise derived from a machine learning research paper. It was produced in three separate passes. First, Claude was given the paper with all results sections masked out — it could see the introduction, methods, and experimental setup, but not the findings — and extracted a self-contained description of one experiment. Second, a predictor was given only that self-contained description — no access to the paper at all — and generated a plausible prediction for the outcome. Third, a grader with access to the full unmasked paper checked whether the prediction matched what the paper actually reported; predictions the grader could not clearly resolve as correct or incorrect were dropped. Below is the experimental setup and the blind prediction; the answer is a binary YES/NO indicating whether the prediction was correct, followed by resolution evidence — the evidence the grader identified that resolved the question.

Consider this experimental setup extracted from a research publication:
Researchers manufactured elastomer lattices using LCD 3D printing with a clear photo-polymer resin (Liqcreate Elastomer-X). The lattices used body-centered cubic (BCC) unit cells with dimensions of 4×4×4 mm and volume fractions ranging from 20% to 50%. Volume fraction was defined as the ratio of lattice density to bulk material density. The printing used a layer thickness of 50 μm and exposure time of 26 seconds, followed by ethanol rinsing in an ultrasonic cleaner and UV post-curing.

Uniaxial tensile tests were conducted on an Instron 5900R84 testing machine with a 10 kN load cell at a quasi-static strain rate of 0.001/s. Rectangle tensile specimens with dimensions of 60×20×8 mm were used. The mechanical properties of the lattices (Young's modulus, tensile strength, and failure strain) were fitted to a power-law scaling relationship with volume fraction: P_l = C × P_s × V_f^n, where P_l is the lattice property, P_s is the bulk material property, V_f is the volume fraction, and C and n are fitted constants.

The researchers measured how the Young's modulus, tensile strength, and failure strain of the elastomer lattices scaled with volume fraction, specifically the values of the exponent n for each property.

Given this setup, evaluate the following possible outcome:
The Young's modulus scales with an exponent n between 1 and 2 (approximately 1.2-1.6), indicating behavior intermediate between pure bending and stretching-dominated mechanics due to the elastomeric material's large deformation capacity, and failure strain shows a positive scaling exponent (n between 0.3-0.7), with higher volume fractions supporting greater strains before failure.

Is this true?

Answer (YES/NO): NO